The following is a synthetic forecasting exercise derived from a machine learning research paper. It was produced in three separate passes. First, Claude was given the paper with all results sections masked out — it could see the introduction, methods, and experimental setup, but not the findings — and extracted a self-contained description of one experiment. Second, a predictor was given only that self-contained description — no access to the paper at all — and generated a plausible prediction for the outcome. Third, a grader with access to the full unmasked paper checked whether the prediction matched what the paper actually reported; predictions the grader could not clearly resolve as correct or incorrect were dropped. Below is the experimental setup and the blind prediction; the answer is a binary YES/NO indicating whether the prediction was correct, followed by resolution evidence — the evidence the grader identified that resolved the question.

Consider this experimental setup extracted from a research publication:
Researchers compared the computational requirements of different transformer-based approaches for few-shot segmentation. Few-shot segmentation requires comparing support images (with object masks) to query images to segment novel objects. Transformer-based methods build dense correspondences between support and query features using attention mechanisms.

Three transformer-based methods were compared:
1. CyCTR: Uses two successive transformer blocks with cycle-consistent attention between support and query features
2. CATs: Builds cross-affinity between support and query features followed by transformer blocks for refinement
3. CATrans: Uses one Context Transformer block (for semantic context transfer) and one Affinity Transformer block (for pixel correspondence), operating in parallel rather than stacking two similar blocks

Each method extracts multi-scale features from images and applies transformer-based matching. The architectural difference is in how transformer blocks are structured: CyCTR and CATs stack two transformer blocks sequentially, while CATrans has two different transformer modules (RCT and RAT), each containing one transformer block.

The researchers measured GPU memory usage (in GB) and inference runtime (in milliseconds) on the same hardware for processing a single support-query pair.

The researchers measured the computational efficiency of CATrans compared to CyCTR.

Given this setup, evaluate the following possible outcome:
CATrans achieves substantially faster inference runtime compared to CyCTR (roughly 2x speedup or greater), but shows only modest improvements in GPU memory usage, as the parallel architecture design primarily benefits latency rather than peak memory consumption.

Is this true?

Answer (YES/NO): NO